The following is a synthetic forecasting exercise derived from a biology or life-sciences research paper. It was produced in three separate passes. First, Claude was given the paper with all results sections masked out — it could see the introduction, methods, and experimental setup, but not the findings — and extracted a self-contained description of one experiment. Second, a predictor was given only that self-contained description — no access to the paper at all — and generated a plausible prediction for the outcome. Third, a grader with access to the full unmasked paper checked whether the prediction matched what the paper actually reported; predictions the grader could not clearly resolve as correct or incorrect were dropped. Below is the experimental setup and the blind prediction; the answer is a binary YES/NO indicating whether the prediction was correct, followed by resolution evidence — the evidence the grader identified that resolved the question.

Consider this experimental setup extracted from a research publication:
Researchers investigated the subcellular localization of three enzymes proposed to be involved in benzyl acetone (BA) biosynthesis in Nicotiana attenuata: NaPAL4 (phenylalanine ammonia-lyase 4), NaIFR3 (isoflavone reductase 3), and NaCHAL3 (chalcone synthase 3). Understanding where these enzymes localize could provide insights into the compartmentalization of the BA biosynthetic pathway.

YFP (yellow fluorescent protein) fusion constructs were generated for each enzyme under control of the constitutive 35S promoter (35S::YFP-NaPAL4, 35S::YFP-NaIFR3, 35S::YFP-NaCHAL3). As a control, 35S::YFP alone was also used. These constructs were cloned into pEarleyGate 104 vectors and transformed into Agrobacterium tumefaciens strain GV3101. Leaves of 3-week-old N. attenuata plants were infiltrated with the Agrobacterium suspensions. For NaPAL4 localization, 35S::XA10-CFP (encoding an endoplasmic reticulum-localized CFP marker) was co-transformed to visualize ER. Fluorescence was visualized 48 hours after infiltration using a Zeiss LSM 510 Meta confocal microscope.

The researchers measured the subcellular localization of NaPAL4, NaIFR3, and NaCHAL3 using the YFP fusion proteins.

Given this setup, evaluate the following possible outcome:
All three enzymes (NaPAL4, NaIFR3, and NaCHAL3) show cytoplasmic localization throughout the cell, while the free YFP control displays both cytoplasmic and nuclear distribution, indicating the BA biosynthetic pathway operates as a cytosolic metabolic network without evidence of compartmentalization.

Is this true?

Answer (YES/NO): NO